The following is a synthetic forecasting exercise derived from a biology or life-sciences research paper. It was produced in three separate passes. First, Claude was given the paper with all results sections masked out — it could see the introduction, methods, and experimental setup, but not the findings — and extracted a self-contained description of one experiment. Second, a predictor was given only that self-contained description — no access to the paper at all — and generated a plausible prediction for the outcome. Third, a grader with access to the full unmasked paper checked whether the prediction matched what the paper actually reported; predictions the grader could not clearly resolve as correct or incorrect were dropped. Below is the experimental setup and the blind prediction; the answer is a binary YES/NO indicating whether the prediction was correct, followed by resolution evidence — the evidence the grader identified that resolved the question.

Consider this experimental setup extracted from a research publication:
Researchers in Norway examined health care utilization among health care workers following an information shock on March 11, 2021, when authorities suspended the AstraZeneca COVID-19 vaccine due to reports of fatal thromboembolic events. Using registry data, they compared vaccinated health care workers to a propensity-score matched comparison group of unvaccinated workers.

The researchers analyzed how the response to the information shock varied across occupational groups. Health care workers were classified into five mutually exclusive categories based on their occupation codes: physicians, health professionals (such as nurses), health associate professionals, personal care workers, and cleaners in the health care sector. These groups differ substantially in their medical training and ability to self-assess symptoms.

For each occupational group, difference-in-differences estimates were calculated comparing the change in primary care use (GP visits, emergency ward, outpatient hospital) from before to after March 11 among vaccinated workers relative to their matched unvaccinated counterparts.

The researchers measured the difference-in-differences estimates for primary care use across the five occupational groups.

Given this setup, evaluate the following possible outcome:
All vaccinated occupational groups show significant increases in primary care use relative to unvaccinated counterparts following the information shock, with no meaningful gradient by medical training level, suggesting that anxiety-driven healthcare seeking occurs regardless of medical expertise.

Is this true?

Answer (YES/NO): NO